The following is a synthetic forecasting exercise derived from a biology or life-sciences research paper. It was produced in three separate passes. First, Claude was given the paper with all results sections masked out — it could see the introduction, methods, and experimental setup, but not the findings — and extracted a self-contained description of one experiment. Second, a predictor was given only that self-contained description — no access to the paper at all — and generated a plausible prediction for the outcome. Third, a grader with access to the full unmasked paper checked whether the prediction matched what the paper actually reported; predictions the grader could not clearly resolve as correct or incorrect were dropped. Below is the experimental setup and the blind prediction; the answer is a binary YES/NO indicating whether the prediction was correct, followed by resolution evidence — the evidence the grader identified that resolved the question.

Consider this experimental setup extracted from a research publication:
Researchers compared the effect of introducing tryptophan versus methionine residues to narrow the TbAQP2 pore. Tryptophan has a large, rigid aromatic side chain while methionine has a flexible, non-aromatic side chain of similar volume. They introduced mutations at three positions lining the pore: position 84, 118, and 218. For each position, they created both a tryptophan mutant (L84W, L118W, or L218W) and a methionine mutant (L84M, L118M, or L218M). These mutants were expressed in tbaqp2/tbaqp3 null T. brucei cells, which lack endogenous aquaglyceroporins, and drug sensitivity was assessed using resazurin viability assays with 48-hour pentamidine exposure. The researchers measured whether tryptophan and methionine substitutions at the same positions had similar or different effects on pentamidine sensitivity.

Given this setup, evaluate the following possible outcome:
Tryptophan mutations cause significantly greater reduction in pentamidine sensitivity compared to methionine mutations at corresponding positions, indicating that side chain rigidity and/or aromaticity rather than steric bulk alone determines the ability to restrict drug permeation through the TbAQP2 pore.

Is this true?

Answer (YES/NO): YES